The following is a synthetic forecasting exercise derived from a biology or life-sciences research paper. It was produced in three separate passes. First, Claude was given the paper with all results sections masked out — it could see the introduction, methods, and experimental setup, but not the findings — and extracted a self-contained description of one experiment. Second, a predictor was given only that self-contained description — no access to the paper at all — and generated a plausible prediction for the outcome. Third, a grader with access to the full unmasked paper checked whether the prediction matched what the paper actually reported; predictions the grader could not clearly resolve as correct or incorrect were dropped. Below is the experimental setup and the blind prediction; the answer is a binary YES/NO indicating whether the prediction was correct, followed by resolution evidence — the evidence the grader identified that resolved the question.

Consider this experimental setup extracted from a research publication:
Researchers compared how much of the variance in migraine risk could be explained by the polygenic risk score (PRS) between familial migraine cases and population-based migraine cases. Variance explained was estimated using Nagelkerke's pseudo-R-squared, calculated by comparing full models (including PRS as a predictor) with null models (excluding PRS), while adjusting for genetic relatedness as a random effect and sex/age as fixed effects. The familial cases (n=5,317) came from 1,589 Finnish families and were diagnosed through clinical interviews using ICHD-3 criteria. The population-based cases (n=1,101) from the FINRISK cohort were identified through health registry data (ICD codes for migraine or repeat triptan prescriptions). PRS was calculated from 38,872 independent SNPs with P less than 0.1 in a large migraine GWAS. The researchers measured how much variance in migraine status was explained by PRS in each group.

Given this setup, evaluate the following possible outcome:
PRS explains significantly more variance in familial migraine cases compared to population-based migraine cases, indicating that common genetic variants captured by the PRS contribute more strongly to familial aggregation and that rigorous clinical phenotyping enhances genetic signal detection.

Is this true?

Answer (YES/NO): YES